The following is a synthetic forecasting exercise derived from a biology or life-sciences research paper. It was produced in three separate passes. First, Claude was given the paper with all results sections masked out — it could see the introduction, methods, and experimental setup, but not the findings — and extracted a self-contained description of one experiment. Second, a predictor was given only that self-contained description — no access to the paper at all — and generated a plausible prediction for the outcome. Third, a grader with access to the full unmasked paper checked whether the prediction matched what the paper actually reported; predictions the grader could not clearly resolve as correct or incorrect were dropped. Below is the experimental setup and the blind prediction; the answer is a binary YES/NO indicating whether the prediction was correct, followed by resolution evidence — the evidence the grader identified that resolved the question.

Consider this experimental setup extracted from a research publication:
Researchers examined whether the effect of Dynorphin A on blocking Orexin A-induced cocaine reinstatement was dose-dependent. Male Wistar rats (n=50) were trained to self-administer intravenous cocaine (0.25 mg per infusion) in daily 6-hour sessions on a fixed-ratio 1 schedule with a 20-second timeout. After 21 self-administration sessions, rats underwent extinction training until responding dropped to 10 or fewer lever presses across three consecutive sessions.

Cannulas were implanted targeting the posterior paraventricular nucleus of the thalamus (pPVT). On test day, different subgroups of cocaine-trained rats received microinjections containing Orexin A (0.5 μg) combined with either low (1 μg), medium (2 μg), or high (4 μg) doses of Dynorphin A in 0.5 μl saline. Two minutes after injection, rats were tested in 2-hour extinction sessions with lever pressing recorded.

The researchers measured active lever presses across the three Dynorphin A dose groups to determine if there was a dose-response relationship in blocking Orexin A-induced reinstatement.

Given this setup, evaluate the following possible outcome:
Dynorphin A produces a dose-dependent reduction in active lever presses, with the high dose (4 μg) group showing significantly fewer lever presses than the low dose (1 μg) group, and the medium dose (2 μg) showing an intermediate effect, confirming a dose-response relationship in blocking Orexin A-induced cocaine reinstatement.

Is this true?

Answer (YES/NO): NO